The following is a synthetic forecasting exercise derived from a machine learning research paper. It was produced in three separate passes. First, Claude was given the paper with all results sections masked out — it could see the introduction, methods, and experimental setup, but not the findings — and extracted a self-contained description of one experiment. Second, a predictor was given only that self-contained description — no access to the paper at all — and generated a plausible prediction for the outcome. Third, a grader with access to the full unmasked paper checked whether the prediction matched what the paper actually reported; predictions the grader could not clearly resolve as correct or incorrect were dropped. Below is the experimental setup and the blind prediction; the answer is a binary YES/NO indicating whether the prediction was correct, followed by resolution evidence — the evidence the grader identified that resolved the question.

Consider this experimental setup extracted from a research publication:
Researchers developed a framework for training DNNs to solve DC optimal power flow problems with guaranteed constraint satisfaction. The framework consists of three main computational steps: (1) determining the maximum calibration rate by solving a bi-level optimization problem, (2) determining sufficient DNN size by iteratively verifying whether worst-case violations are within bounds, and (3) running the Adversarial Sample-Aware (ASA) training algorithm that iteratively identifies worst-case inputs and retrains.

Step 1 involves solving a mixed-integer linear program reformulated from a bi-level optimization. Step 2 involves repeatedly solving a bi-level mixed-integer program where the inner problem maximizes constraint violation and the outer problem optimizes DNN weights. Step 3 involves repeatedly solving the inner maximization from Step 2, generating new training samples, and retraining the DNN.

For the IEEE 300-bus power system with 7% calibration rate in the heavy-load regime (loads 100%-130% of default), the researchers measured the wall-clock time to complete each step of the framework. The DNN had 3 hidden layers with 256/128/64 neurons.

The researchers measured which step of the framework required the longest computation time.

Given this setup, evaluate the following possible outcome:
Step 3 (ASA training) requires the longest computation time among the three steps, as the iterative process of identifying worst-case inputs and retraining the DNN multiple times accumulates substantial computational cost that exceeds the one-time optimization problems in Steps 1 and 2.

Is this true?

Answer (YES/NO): NO